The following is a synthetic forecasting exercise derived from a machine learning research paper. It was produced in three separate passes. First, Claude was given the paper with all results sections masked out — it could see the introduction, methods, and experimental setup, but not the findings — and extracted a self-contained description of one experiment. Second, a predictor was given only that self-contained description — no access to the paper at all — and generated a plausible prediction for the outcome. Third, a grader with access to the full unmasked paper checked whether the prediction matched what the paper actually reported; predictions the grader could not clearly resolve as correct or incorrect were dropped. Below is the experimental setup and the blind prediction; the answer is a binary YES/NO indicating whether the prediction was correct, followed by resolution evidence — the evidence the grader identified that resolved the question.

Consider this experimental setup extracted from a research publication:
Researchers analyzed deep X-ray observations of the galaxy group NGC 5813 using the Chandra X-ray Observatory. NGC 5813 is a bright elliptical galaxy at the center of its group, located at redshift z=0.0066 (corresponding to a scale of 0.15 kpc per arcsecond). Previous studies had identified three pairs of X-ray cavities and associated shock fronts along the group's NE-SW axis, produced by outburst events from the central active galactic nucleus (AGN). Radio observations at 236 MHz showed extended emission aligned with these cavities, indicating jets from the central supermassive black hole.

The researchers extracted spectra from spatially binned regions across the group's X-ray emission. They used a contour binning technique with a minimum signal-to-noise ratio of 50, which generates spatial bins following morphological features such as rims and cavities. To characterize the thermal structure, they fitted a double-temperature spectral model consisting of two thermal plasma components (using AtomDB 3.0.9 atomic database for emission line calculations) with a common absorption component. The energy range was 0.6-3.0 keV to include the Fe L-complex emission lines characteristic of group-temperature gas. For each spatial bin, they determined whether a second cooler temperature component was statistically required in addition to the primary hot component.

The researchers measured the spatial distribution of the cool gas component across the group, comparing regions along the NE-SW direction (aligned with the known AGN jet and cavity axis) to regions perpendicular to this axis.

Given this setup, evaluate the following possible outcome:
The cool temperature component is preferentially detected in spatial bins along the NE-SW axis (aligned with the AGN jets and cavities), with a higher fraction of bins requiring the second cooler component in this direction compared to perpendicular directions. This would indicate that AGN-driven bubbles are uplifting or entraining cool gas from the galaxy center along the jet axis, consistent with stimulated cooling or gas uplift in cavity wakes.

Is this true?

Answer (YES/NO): YES